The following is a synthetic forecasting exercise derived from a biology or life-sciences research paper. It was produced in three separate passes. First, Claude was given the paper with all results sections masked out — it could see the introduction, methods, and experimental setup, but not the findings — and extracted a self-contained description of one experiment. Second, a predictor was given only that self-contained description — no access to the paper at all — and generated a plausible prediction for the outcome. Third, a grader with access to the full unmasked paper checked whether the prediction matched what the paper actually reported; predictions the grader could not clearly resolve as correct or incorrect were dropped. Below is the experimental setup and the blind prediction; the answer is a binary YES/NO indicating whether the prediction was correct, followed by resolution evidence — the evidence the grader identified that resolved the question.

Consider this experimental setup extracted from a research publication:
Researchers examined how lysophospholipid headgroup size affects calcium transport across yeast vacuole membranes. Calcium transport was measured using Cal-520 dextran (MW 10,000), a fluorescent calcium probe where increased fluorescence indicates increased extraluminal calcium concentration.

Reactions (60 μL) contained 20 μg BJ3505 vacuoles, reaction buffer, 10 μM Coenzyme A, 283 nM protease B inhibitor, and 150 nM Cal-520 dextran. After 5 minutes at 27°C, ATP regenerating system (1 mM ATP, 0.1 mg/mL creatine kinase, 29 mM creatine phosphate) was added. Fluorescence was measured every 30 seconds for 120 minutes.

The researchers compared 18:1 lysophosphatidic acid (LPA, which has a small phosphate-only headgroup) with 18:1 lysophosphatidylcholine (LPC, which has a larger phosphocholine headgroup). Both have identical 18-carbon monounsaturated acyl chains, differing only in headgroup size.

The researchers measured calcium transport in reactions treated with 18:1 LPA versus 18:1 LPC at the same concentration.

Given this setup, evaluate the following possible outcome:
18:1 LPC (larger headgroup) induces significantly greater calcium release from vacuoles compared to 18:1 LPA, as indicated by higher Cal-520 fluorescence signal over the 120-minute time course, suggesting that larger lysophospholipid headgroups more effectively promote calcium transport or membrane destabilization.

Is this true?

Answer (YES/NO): NO